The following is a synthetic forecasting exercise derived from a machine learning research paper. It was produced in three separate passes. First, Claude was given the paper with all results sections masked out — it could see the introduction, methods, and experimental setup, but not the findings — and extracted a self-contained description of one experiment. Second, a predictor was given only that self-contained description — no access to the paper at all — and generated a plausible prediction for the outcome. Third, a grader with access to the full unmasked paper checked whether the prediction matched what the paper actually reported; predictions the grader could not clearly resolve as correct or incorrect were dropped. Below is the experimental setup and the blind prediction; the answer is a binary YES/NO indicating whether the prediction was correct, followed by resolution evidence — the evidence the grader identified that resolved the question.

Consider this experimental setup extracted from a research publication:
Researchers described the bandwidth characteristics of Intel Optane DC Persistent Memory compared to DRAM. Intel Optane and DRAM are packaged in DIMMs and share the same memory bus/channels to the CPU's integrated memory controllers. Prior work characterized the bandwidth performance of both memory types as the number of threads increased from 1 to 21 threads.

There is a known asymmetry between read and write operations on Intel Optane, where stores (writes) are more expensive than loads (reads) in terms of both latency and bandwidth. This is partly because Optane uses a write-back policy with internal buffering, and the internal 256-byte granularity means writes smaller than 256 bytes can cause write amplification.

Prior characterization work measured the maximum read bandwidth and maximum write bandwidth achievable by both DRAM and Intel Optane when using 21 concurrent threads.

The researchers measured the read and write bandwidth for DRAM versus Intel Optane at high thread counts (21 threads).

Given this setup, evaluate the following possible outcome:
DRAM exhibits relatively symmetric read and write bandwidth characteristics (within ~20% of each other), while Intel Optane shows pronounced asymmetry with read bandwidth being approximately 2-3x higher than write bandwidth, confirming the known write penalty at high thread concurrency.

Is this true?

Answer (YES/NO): NO